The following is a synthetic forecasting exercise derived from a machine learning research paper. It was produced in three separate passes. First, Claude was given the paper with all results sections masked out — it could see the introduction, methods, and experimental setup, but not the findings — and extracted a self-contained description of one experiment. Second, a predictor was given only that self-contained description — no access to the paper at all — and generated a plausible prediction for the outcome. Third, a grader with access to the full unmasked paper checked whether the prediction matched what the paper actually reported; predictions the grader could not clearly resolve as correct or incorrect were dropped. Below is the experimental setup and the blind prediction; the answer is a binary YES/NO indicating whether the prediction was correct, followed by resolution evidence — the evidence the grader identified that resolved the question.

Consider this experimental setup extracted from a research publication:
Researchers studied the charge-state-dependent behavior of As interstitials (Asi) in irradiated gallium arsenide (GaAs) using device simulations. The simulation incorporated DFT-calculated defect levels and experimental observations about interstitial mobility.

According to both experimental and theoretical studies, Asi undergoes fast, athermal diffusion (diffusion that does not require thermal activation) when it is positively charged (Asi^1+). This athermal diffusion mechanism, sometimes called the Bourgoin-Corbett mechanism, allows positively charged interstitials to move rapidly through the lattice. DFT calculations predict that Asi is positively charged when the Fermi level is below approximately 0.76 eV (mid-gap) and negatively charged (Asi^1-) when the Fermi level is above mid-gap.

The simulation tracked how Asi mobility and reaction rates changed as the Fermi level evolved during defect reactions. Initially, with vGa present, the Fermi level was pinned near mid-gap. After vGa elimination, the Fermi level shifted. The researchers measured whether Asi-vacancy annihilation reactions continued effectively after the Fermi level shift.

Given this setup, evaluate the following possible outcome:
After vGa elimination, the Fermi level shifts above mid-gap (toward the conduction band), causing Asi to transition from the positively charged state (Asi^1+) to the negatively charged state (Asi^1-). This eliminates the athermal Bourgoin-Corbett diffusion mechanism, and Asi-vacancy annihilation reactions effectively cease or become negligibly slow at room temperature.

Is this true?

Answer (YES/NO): YES